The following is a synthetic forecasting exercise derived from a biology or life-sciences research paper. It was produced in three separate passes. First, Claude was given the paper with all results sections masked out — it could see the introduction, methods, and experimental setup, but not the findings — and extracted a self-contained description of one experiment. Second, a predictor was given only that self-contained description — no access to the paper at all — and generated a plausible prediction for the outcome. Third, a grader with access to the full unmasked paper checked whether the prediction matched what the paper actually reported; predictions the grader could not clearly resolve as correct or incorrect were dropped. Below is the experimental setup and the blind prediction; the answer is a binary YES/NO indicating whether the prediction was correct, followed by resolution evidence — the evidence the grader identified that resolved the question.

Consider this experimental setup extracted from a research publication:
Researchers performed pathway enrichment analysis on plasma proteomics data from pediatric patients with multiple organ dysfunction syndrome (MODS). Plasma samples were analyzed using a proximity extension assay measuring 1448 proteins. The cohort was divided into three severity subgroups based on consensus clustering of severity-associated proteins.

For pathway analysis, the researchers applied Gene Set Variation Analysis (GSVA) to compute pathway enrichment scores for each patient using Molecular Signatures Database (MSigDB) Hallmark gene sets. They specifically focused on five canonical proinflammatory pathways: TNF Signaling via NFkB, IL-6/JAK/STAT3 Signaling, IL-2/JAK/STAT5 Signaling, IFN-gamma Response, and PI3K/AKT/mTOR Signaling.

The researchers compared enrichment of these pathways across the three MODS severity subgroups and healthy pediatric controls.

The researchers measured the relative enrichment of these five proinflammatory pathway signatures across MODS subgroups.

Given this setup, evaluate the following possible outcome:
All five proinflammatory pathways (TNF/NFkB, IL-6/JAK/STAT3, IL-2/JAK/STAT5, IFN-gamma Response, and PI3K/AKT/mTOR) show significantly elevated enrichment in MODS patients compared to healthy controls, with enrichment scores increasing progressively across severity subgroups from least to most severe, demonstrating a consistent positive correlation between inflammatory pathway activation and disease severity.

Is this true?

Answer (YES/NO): NO